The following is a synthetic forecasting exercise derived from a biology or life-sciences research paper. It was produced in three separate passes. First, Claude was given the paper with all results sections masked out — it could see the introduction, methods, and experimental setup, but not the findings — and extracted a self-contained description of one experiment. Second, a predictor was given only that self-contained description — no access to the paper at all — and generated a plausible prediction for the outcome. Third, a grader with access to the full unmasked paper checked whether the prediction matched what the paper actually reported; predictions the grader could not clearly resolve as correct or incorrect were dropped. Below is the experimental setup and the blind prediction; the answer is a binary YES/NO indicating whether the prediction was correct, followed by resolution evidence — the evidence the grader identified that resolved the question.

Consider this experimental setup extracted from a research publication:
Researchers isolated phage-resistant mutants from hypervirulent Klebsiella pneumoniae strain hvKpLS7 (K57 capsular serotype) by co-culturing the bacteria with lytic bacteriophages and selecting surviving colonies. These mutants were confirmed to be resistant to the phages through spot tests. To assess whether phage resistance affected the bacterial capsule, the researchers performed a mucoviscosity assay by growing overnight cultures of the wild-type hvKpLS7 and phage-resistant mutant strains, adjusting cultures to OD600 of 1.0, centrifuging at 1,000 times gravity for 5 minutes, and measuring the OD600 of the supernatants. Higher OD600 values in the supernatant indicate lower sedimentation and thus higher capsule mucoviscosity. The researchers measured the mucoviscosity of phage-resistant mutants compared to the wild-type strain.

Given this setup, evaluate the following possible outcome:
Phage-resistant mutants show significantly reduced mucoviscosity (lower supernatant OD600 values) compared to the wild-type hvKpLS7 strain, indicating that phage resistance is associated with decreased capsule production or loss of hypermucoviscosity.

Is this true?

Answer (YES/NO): YES